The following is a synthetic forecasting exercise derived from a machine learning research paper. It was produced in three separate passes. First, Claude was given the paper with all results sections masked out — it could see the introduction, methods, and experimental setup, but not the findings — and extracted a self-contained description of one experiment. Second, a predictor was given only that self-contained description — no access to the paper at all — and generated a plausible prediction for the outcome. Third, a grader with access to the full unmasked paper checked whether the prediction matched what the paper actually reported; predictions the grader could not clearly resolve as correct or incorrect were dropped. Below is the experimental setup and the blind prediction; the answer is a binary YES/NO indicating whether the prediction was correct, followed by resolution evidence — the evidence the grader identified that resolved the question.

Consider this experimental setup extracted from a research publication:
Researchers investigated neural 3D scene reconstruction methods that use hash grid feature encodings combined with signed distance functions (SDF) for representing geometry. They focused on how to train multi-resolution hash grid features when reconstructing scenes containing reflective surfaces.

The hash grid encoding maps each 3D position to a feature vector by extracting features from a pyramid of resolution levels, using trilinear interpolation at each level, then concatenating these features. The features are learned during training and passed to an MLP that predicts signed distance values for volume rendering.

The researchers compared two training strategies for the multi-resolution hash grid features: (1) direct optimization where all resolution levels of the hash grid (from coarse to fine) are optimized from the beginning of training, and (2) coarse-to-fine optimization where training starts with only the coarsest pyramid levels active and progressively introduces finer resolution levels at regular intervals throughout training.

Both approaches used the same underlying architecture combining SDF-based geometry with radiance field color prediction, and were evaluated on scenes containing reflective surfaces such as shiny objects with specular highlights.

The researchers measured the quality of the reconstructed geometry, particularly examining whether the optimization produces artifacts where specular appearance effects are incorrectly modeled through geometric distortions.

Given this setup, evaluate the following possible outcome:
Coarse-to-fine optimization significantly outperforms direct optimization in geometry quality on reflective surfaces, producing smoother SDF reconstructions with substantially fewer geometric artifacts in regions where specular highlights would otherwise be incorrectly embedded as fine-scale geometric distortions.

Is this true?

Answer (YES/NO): YES